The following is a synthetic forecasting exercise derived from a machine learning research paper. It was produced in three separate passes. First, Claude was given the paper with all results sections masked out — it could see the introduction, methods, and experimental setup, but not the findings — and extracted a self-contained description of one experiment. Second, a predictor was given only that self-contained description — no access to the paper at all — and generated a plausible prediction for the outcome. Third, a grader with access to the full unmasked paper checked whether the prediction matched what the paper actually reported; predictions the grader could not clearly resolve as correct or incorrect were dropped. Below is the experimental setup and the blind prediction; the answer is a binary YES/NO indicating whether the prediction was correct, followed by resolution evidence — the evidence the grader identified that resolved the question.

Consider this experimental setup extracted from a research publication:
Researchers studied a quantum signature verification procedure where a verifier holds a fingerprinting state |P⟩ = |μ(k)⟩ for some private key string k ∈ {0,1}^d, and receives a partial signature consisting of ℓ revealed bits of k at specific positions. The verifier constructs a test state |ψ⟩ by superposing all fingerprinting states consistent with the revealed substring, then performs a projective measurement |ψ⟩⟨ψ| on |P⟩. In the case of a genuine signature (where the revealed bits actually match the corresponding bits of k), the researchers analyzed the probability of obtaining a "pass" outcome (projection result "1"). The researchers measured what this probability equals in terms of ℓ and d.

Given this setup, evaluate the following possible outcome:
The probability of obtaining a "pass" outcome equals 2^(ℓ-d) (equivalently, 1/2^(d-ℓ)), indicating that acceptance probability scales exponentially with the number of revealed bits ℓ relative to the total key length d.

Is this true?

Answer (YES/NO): NO